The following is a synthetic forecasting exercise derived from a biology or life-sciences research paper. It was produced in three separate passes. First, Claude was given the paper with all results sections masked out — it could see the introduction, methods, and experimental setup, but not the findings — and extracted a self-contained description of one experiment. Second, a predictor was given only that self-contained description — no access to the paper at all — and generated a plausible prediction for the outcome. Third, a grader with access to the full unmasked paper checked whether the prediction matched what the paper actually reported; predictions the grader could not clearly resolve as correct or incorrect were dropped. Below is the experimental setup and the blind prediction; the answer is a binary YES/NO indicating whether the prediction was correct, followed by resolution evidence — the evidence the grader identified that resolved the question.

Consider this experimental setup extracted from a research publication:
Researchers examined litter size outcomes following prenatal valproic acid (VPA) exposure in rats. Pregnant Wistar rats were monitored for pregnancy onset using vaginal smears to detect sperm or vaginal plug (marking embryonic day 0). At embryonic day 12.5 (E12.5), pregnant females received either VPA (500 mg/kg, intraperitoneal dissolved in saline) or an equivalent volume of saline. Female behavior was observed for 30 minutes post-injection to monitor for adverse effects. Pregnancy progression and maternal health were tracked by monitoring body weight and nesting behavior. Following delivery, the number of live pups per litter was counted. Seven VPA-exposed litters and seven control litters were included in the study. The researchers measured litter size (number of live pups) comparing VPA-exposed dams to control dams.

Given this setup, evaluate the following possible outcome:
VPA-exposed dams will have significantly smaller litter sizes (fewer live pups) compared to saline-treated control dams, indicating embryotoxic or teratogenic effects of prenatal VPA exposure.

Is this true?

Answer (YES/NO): NO